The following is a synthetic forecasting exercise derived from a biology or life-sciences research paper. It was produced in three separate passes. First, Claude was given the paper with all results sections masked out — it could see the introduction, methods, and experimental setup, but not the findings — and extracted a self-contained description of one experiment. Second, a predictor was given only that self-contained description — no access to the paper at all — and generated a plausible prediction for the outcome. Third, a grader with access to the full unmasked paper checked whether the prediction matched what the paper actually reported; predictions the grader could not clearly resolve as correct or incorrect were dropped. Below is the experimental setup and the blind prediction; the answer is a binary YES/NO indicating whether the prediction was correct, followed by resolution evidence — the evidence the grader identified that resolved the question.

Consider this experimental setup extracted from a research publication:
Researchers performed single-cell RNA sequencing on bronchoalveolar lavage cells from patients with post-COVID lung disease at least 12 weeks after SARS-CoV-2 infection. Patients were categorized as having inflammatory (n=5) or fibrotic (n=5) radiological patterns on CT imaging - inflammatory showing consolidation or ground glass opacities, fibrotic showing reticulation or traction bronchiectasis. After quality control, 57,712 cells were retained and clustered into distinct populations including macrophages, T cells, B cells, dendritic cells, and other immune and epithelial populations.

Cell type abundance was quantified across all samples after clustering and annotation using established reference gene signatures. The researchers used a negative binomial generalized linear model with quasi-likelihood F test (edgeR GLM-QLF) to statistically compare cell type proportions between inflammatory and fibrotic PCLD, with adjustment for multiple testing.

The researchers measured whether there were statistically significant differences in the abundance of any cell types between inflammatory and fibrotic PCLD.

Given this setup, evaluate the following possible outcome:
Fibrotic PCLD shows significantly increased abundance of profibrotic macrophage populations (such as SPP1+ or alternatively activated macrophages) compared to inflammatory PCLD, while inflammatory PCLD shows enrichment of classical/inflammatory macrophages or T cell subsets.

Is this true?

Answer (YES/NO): NO